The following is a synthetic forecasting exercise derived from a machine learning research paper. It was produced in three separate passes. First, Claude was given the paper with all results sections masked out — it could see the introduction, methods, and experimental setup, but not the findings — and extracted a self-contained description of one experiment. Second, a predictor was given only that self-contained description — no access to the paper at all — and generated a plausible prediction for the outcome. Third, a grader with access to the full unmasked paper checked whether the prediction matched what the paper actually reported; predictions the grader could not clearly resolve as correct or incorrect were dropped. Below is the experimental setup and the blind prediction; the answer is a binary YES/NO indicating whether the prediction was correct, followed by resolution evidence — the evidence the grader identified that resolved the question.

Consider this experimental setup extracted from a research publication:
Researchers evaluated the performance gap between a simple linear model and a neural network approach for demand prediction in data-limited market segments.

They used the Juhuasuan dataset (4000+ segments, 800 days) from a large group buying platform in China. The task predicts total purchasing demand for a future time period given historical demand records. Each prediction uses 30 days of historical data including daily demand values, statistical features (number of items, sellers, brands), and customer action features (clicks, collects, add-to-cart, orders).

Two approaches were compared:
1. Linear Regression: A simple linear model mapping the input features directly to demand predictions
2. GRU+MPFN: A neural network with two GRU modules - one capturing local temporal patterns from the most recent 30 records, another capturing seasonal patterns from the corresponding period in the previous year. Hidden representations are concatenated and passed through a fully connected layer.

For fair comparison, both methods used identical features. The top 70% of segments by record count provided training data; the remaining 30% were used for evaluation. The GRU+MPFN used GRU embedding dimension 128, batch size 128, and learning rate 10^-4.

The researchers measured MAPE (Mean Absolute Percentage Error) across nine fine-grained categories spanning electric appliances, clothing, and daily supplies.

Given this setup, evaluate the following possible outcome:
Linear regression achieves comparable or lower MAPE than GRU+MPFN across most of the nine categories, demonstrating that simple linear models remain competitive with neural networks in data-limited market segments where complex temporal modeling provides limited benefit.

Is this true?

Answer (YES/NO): NO